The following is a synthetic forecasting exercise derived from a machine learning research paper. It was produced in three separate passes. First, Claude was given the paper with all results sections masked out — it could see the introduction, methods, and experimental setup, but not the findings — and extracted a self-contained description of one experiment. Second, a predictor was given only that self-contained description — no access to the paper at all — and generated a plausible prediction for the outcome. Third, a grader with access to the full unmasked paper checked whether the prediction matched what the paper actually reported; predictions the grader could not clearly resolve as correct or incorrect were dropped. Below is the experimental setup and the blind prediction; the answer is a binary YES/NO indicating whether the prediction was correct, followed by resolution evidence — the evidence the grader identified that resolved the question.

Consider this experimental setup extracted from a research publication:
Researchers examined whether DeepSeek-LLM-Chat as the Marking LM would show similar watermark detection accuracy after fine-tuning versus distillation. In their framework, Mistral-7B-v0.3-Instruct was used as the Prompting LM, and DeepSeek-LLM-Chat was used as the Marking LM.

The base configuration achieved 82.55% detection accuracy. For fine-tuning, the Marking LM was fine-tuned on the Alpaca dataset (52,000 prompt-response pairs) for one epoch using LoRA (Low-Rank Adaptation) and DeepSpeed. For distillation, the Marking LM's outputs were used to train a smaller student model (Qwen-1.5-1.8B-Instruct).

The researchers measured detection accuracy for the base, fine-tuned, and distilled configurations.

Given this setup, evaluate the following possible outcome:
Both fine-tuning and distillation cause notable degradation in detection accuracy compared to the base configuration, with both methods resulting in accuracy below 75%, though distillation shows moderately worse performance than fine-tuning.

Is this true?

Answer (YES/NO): NO